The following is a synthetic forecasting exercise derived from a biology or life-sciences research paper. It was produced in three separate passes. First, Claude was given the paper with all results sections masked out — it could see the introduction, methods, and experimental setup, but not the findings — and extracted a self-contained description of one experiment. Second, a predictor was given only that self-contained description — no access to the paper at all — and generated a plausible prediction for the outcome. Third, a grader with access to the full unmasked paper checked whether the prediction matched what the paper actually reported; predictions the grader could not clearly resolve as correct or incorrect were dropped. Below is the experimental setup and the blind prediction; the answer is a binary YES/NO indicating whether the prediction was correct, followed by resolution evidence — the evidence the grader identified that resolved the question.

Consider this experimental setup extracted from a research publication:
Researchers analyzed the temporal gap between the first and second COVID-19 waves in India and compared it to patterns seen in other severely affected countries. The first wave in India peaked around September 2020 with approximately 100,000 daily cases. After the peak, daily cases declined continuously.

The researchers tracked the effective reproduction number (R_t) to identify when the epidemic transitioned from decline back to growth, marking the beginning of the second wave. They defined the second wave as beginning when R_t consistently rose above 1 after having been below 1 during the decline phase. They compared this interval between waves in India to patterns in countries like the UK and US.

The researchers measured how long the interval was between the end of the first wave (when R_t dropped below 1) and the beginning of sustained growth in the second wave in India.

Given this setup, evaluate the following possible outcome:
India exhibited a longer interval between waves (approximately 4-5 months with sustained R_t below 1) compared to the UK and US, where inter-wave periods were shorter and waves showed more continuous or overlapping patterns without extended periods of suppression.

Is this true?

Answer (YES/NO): YES